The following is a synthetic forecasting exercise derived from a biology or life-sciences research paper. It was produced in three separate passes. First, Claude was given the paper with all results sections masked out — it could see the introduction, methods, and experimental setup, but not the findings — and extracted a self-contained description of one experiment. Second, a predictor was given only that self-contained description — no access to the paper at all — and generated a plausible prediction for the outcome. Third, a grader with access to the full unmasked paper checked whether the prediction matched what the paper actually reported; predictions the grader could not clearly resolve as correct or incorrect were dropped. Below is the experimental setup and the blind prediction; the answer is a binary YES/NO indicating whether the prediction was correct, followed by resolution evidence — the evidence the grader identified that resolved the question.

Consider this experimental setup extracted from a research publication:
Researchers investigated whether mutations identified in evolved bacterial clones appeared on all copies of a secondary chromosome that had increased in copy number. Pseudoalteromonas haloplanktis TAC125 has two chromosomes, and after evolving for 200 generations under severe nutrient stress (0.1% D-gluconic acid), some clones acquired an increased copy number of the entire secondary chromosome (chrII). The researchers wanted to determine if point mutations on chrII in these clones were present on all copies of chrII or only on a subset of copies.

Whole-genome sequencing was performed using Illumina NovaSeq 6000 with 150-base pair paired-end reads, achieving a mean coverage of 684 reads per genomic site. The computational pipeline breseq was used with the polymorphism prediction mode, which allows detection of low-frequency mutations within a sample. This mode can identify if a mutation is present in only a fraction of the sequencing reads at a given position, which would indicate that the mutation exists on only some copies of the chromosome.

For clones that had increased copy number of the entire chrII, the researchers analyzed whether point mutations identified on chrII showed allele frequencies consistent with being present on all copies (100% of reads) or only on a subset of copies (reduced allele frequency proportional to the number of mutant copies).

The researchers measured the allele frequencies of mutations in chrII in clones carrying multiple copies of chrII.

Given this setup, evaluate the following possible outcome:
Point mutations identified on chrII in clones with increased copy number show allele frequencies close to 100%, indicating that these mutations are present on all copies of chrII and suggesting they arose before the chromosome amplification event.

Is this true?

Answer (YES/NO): YES